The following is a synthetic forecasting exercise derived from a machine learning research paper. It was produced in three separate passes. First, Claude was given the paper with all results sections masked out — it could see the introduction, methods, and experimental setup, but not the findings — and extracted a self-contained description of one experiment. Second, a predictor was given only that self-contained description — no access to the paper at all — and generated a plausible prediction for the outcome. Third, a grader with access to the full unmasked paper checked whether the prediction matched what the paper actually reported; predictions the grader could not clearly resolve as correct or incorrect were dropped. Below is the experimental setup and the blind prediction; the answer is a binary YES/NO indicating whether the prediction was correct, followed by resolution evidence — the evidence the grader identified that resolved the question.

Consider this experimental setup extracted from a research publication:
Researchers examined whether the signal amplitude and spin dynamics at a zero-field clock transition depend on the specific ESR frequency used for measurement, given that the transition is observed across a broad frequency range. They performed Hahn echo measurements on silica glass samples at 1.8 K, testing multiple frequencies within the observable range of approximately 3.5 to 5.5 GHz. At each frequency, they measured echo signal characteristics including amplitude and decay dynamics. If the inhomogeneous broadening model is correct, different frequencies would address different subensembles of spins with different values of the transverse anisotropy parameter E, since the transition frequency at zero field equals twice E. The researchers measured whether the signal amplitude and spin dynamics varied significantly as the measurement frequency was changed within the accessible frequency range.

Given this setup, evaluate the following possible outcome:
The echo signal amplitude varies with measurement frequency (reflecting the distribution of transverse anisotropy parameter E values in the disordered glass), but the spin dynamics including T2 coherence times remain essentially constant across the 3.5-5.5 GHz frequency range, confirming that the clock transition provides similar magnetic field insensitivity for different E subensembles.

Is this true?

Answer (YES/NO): NO